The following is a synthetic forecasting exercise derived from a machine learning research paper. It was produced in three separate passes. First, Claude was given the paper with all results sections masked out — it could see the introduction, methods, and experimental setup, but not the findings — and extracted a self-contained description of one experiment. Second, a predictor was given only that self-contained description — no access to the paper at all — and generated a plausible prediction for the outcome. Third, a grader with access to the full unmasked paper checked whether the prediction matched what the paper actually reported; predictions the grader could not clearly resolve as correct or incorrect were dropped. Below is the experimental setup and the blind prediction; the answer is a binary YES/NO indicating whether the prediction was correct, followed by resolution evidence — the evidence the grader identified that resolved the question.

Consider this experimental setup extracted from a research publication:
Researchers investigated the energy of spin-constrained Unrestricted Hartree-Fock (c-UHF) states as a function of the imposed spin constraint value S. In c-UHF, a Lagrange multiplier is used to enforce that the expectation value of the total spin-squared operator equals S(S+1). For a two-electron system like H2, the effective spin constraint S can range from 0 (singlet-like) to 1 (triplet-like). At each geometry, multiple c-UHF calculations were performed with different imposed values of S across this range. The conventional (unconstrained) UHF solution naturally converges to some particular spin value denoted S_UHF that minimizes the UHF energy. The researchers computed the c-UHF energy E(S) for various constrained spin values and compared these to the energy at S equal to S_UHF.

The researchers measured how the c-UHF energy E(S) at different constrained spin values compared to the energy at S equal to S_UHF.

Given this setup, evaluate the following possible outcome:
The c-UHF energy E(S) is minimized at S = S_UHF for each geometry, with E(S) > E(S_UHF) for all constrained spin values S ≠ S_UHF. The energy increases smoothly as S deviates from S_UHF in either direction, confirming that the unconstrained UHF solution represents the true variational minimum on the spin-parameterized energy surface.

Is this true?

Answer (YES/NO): YES